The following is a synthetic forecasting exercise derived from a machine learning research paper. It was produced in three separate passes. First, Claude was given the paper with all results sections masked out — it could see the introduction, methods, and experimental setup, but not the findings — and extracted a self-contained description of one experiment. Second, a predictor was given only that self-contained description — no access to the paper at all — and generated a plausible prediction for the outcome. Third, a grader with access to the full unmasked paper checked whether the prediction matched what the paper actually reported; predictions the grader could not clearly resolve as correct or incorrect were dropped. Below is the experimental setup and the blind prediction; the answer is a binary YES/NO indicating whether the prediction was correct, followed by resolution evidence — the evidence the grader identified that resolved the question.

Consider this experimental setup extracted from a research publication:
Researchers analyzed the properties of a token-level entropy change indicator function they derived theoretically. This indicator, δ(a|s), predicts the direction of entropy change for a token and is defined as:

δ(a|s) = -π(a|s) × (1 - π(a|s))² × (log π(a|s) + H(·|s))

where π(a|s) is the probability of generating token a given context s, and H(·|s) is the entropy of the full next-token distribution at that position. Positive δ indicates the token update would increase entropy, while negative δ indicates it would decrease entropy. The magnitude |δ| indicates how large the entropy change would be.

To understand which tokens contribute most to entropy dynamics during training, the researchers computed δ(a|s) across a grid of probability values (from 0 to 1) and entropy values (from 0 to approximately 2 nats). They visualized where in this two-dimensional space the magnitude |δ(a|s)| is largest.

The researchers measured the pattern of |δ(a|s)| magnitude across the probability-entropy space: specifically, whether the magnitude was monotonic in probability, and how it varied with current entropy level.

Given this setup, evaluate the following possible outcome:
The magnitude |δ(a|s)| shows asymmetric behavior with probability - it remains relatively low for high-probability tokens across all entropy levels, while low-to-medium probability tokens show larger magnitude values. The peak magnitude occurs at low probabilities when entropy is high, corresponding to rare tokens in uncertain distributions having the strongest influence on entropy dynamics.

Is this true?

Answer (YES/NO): NO